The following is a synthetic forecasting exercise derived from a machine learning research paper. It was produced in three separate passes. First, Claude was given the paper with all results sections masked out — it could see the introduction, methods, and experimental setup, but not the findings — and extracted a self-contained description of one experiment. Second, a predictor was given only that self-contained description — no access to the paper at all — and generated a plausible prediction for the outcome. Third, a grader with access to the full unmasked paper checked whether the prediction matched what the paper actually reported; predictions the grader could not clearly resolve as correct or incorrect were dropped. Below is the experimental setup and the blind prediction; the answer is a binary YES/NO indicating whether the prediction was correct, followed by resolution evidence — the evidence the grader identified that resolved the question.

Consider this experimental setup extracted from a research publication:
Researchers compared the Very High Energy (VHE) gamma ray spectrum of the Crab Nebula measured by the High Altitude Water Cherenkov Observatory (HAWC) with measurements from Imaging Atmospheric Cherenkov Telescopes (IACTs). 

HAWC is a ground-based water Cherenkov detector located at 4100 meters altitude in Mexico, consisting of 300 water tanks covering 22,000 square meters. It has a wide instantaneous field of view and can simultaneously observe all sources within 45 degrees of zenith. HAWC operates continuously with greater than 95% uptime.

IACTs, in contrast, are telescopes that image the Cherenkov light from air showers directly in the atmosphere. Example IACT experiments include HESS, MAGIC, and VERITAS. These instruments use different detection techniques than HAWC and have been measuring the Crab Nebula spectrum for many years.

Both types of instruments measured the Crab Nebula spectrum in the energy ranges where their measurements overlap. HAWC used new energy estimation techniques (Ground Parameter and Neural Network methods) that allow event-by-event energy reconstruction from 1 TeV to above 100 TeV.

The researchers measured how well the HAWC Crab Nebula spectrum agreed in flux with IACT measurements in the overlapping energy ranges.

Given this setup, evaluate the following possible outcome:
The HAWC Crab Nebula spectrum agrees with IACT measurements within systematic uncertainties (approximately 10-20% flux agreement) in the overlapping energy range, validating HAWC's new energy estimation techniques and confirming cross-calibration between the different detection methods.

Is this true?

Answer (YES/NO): YES